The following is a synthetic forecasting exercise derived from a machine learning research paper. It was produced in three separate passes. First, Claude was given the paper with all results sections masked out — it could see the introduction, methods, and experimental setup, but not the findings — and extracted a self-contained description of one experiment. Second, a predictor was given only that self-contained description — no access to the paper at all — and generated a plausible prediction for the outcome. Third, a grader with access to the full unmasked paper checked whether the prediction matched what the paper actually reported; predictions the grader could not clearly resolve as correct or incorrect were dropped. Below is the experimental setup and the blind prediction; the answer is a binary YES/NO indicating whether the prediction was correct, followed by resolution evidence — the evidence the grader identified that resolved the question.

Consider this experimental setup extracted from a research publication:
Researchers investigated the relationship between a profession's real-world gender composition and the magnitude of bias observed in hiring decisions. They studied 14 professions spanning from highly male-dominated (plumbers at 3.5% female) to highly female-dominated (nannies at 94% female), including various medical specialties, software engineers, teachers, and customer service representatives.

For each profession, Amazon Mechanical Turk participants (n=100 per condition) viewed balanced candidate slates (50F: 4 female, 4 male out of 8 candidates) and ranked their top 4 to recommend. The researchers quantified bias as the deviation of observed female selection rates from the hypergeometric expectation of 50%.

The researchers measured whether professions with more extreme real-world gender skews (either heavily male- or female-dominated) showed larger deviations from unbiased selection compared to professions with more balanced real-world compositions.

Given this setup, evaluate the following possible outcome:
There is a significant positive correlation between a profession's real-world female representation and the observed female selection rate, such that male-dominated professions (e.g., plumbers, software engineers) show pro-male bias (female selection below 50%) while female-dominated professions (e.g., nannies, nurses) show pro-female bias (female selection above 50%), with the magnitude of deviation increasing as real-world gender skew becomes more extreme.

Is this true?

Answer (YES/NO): NO